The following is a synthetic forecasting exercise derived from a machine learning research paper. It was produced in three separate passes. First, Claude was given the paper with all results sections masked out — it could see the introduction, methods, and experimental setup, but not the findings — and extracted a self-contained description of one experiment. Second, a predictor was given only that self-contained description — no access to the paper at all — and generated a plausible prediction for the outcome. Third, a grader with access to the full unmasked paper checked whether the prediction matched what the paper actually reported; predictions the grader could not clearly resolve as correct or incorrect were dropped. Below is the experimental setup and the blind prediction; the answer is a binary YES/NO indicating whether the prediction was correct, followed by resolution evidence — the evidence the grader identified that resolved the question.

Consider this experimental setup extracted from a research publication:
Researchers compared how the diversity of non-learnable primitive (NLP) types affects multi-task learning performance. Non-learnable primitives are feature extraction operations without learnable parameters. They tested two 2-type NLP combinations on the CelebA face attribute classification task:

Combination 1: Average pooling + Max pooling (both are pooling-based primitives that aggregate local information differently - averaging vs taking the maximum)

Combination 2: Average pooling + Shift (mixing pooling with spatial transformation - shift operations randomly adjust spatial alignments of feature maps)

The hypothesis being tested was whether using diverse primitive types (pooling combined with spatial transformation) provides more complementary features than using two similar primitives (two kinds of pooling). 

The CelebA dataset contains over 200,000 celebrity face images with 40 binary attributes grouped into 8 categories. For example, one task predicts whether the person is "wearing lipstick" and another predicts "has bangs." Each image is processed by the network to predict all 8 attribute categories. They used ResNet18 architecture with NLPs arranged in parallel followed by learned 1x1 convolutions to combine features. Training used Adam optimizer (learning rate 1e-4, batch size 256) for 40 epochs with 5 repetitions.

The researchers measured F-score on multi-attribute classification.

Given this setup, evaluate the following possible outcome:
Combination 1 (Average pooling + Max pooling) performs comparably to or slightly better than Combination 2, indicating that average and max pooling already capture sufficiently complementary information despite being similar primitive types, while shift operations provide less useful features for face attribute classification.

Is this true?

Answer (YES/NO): NO